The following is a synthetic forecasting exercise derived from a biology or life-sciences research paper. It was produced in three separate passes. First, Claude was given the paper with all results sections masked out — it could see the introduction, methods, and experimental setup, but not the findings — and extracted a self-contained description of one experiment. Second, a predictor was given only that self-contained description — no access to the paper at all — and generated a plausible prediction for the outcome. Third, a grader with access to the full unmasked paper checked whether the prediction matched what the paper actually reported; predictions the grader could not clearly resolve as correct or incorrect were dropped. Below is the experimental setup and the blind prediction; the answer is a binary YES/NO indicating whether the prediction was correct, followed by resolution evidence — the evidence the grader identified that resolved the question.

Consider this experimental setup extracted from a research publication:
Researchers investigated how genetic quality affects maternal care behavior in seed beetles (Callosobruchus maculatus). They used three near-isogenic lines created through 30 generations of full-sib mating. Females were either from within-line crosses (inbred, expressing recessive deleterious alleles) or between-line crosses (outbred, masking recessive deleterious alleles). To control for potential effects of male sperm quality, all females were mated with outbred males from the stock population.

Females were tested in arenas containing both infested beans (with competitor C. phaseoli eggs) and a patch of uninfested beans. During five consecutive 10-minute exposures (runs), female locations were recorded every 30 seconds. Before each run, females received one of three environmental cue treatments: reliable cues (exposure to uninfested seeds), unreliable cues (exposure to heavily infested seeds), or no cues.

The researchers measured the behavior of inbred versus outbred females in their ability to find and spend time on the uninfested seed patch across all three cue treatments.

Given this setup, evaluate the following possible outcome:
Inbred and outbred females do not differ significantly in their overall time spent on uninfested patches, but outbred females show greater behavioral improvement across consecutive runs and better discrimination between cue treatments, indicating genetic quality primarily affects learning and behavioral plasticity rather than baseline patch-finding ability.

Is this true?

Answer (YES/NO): NO